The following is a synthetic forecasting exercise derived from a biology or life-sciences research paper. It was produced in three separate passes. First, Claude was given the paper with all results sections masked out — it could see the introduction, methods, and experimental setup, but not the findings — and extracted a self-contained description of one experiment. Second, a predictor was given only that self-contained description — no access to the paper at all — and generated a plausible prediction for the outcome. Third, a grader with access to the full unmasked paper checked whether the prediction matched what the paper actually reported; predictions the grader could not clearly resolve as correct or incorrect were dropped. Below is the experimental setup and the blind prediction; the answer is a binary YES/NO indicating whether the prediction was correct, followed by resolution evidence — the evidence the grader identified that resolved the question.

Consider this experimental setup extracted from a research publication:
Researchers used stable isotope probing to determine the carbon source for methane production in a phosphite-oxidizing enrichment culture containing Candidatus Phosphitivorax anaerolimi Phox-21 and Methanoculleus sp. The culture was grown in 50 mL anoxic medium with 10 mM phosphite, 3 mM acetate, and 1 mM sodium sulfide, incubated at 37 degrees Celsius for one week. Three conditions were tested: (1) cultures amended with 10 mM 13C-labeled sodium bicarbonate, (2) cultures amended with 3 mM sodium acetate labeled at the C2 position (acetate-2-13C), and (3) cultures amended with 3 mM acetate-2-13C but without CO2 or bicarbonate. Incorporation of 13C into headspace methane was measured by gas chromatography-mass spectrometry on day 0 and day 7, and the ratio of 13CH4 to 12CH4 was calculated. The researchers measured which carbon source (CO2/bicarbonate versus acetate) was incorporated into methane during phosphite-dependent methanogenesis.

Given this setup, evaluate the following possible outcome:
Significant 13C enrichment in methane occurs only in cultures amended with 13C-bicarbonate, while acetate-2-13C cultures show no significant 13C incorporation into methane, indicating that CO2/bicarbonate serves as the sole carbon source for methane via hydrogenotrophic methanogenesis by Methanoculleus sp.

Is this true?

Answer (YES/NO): YES